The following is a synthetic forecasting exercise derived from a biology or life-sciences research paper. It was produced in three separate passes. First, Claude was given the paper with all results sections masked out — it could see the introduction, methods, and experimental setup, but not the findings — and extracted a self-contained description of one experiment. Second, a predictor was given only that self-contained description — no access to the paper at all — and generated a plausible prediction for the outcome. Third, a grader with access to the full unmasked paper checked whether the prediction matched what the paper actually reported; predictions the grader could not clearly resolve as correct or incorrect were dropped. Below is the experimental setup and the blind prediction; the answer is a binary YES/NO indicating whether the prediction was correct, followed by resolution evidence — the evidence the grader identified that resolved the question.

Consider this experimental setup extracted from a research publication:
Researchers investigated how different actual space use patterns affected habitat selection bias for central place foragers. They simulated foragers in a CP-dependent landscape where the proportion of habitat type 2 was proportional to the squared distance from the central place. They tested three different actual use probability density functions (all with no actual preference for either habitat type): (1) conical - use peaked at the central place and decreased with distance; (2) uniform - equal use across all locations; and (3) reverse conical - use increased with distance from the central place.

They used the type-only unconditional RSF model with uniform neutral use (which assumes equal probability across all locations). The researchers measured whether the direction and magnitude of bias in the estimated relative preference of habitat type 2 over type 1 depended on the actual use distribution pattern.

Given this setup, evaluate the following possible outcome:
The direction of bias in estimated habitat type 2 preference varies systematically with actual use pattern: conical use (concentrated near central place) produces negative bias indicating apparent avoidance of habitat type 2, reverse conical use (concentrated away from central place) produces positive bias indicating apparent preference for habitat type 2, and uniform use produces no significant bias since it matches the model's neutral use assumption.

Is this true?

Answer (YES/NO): NO